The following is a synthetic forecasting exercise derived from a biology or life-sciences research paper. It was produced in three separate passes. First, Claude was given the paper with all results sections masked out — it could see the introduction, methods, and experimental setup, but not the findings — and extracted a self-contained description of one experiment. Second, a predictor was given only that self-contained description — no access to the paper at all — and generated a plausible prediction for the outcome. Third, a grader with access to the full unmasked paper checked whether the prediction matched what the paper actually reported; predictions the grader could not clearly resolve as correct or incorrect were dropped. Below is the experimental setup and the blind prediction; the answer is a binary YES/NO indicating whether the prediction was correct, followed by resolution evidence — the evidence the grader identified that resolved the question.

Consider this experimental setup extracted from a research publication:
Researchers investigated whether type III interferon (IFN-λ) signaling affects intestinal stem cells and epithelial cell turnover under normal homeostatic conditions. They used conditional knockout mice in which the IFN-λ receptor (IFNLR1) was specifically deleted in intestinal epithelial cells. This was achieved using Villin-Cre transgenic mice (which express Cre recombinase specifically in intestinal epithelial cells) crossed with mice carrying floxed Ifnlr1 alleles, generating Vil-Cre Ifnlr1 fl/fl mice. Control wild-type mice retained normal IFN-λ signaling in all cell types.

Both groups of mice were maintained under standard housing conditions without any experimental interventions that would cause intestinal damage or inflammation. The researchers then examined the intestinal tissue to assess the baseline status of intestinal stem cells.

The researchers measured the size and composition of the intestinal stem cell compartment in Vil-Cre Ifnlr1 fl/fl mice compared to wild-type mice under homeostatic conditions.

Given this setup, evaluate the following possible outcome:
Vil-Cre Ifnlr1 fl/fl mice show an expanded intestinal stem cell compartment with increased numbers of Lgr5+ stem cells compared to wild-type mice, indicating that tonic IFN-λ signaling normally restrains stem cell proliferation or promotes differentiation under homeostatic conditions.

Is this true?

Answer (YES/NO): NO